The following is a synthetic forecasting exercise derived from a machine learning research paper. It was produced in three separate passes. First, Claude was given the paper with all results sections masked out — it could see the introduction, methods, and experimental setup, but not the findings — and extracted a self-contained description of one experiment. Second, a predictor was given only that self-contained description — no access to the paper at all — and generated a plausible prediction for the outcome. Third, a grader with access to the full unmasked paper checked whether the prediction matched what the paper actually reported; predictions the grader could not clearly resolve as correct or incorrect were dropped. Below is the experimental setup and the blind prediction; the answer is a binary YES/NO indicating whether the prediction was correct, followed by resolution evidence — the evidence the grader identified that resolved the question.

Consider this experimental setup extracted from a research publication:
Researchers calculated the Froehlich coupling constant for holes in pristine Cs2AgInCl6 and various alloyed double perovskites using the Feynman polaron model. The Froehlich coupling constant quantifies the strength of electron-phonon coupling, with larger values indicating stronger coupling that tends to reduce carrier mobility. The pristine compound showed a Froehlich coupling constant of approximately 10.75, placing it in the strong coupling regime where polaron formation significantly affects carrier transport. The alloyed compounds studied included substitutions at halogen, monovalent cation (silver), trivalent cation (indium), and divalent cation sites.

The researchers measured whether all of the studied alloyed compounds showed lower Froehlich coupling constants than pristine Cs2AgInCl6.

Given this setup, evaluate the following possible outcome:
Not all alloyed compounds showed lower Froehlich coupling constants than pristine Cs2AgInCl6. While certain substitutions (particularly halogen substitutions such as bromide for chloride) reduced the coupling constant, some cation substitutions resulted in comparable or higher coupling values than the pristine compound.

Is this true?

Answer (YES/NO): NO